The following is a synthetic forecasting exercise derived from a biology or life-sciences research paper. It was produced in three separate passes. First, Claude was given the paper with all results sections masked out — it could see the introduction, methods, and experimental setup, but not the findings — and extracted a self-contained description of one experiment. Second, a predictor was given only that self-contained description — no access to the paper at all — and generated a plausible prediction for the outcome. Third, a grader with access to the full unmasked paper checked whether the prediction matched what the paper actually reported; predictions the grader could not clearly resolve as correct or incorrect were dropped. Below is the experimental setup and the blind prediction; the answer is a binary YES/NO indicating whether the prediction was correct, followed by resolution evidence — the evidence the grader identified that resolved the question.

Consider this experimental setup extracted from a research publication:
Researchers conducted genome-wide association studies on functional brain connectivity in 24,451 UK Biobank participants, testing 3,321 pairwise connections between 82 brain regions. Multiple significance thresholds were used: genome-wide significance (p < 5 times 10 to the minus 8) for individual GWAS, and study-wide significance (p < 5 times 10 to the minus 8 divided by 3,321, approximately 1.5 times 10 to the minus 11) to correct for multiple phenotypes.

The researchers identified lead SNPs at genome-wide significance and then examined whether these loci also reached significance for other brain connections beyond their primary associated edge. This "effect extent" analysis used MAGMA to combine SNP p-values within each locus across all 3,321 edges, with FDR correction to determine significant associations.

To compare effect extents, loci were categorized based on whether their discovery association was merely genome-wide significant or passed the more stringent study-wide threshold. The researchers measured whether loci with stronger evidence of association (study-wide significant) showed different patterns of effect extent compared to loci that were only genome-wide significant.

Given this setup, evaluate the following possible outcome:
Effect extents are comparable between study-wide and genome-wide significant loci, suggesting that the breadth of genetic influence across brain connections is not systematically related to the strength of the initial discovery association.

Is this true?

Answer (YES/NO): NO